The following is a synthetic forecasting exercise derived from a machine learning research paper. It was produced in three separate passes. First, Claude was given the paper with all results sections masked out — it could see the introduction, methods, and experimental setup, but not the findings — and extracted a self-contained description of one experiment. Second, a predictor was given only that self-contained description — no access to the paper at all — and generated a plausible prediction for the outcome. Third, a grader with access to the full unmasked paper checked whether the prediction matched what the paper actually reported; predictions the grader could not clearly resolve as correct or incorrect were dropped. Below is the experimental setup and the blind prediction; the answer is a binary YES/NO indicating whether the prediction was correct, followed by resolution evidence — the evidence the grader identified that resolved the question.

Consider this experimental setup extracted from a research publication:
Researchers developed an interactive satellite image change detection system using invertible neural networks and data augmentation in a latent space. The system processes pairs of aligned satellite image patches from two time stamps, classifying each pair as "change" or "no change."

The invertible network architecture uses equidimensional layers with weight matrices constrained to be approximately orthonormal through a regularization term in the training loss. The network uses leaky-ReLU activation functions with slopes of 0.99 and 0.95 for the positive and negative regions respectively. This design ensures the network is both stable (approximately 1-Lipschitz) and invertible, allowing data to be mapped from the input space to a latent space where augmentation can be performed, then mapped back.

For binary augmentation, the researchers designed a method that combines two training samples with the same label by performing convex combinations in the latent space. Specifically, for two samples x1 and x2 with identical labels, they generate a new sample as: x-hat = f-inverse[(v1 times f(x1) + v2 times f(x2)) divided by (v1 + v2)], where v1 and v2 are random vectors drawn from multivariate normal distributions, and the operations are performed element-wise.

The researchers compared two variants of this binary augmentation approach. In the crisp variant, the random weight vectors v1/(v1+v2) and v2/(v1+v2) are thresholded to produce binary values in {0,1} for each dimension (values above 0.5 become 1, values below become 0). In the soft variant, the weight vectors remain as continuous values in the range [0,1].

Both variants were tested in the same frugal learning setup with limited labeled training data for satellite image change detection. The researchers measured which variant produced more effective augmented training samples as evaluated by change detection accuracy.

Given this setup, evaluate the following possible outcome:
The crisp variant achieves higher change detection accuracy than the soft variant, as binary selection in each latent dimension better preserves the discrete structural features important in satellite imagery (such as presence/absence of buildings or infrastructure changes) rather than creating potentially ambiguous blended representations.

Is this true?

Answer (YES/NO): YES